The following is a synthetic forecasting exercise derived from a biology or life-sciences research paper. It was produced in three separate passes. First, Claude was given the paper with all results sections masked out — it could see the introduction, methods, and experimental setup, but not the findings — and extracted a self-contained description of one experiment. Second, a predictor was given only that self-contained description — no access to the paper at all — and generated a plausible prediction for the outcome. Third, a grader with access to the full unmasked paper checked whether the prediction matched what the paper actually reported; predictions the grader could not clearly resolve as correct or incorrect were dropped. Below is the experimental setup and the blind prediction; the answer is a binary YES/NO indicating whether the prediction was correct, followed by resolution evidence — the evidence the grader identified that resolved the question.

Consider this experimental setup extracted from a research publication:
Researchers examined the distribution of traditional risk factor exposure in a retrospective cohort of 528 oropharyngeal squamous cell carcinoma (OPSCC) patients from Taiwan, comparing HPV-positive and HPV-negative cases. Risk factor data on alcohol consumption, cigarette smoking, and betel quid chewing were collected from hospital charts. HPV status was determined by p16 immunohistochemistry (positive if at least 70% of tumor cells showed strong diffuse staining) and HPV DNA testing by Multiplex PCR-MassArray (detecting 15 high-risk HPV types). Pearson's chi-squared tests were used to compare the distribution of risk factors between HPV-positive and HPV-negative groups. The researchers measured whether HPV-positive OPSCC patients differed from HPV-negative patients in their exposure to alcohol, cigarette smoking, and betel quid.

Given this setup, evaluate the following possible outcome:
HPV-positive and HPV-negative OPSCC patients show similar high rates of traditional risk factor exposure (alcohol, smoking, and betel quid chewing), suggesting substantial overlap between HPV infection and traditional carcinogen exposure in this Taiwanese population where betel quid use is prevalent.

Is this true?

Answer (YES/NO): NO